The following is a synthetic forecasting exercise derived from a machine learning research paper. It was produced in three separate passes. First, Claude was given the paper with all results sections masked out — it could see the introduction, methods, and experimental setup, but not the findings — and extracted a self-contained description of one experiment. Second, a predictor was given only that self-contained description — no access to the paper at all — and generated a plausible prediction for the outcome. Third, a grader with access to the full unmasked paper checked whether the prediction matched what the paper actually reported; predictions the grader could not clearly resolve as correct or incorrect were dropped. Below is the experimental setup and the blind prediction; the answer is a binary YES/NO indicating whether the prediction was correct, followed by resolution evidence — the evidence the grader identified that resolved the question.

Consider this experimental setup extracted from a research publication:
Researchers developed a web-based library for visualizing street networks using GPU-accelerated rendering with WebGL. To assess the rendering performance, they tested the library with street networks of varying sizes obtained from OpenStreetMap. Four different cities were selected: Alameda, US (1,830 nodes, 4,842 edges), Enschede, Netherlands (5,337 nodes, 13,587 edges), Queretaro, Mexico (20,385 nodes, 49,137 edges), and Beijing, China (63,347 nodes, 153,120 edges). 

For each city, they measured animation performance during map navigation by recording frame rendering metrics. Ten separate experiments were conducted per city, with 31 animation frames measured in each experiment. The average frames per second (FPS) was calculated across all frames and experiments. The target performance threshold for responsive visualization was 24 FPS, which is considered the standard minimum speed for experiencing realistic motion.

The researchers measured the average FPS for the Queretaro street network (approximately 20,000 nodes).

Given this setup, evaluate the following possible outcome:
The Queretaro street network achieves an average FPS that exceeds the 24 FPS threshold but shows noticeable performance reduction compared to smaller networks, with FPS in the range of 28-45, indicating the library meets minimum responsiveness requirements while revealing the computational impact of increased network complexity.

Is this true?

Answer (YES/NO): NO